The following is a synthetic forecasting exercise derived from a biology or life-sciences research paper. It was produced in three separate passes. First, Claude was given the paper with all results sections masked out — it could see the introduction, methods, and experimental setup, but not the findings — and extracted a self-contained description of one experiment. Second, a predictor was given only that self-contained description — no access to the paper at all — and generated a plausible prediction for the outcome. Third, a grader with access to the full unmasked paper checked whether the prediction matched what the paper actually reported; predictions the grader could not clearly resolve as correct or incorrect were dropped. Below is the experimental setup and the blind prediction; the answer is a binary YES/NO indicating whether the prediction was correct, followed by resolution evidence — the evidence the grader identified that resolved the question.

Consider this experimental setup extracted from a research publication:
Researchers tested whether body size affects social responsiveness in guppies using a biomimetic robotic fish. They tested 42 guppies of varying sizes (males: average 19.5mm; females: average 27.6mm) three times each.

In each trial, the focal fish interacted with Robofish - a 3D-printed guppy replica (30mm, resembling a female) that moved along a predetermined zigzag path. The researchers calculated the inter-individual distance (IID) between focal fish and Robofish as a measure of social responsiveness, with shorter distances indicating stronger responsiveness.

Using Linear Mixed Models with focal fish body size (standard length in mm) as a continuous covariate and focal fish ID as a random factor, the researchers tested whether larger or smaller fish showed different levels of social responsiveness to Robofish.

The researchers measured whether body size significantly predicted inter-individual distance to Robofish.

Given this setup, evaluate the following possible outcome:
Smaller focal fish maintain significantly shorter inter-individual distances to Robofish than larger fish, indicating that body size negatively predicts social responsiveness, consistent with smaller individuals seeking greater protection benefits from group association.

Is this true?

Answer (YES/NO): NO